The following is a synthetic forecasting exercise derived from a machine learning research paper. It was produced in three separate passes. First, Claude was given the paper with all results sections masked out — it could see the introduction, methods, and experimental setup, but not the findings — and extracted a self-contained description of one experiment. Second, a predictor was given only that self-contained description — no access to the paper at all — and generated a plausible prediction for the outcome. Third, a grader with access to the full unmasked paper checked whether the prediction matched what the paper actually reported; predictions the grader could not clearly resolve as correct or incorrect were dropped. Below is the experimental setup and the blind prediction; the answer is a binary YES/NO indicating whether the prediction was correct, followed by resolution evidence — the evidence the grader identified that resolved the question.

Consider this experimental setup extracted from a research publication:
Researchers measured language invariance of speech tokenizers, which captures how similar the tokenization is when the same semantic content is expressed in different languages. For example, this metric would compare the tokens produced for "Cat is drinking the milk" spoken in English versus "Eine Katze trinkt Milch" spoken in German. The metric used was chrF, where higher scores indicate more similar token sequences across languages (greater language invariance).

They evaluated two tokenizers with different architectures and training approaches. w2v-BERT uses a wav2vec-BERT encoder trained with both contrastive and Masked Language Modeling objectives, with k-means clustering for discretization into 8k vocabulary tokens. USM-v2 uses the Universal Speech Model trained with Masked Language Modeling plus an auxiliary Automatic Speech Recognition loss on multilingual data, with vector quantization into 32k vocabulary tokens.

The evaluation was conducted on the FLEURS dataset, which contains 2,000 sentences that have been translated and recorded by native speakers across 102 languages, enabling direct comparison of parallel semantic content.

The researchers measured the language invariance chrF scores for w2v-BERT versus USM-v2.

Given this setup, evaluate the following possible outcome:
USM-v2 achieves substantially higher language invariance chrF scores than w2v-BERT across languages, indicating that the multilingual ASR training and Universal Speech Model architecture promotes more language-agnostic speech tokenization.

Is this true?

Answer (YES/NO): NO